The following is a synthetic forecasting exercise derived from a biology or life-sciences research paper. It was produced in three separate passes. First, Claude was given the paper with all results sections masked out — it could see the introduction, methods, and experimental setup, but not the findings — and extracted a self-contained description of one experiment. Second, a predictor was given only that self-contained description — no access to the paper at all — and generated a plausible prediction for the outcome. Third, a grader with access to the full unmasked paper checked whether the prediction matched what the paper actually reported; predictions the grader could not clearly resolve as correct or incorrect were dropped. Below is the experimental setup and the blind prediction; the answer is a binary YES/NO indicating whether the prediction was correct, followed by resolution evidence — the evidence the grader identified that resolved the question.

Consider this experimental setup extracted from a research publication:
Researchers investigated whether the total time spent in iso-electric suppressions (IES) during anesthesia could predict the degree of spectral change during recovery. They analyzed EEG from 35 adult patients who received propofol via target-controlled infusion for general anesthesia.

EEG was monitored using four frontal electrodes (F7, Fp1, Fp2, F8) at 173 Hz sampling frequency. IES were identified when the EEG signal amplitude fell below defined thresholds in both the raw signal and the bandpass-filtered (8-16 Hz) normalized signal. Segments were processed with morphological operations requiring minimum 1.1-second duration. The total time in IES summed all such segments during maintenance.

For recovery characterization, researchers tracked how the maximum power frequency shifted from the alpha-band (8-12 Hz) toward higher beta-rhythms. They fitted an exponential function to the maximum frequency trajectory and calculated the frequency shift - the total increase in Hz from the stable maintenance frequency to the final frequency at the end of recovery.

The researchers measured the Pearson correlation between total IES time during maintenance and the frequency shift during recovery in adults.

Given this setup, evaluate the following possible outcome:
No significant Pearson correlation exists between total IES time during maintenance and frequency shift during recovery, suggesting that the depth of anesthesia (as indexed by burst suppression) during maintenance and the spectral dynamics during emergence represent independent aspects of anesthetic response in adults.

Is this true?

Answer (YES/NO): YES